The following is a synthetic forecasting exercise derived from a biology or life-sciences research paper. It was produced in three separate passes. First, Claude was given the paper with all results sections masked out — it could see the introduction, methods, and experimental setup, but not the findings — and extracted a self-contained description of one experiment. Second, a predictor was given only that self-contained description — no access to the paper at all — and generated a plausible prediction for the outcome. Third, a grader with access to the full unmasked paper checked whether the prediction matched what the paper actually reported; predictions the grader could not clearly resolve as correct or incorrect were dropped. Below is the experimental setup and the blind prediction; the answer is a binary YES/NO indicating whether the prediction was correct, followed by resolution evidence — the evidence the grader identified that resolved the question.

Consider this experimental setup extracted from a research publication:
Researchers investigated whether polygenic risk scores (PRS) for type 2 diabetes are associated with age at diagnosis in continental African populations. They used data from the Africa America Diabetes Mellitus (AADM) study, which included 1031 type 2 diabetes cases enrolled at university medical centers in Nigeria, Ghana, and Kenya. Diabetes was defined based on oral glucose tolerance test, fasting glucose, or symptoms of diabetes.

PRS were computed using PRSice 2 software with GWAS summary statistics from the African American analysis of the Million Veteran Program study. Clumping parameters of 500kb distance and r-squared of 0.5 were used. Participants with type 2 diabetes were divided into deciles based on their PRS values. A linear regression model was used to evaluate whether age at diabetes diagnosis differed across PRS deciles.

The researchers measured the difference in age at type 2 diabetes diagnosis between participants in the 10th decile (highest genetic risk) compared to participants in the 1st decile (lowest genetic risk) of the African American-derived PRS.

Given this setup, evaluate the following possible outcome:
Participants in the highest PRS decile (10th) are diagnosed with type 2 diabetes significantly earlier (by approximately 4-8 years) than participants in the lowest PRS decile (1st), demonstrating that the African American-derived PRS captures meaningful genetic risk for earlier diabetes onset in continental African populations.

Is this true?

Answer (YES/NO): NO